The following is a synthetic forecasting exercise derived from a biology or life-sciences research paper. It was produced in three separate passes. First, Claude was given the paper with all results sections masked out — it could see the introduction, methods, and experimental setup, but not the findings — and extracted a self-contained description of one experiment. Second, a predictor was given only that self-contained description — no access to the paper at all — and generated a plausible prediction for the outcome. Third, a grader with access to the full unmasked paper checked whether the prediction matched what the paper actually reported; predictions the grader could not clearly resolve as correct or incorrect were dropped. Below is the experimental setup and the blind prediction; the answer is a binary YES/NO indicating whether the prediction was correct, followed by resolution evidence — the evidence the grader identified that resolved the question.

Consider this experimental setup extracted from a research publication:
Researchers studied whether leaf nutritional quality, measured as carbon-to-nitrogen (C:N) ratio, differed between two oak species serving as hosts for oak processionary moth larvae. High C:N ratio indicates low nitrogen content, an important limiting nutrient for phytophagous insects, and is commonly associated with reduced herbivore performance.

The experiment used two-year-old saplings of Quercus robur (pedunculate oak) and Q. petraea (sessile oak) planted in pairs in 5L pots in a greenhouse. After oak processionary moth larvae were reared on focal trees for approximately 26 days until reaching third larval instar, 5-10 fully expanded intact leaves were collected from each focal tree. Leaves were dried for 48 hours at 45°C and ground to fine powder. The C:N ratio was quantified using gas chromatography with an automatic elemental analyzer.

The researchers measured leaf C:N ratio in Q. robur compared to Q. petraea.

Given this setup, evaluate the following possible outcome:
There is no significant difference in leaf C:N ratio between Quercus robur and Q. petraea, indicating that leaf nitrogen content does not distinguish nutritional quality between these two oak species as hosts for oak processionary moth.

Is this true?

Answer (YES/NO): YES